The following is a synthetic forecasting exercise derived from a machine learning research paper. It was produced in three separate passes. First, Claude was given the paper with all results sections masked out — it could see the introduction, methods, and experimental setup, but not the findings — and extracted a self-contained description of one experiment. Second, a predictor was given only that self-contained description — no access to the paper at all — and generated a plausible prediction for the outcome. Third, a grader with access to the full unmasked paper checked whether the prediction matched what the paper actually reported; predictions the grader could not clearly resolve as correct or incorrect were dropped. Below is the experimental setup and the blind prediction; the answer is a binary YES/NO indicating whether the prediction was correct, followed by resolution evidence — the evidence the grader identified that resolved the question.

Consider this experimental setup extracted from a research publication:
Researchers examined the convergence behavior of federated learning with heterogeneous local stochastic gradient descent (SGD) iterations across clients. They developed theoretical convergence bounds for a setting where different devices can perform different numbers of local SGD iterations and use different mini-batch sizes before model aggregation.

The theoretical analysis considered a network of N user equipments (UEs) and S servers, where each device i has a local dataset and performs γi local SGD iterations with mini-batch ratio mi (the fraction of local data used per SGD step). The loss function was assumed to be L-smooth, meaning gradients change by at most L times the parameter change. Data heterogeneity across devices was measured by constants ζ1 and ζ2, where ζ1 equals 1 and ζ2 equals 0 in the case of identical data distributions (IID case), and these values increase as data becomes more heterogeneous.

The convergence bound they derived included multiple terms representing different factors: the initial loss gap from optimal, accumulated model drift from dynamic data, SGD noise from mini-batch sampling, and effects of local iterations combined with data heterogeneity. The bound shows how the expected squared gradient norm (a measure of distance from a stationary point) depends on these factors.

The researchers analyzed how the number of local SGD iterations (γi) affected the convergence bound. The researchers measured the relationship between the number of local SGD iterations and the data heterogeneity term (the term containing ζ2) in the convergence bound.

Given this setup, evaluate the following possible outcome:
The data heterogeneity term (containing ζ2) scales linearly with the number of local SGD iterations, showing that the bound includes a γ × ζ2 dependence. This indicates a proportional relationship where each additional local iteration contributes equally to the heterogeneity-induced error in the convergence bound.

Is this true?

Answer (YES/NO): NO